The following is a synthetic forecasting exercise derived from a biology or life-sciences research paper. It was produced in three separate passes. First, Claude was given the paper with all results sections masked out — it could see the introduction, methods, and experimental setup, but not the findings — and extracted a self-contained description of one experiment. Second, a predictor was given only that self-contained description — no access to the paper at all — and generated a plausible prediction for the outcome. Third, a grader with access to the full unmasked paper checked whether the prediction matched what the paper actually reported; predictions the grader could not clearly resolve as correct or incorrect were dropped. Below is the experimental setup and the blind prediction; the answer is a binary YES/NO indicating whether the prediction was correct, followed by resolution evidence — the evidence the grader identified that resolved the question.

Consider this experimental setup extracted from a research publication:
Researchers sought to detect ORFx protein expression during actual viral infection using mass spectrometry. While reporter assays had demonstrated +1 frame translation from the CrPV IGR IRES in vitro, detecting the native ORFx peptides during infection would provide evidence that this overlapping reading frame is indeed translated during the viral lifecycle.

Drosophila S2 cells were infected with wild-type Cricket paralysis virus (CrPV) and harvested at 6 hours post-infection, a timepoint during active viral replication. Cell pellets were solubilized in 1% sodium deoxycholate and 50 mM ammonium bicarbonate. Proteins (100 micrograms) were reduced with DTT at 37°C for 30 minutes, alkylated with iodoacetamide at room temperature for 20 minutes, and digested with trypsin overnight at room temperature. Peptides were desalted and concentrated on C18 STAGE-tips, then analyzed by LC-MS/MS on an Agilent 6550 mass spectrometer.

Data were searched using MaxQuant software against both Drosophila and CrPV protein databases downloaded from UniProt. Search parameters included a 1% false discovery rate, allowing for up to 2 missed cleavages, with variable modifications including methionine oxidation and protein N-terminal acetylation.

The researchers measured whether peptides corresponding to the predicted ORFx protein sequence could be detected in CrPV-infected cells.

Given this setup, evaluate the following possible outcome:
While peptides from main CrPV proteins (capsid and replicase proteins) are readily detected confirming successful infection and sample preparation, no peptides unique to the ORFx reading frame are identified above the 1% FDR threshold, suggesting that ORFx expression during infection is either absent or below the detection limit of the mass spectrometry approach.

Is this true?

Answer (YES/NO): NO